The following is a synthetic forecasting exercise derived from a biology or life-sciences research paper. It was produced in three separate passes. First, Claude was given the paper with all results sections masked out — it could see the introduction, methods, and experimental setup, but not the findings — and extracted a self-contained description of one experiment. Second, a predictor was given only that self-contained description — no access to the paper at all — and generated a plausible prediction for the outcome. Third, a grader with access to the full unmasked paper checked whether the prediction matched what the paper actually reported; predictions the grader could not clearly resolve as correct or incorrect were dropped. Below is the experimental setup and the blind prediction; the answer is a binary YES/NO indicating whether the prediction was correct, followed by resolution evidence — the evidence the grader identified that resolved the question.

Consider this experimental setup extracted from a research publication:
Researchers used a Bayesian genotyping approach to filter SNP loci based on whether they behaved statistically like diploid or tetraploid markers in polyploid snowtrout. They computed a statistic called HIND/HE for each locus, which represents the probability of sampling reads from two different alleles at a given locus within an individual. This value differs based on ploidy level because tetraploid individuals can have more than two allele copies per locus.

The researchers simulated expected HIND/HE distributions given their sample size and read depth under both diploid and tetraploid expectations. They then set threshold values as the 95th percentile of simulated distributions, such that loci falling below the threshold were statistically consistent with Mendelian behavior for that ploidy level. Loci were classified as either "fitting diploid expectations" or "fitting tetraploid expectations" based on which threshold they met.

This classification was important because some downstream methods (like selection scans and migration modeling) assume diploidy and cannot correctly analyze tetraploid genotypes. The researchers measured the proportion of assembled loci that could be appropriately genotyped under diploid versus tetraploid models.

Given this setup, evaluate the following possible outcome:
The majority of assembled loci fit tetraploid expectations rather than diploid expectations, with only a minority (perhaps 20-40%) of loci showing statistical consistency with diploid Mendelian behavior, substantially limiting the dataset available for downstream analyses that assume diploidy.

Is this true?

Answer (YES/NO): NO